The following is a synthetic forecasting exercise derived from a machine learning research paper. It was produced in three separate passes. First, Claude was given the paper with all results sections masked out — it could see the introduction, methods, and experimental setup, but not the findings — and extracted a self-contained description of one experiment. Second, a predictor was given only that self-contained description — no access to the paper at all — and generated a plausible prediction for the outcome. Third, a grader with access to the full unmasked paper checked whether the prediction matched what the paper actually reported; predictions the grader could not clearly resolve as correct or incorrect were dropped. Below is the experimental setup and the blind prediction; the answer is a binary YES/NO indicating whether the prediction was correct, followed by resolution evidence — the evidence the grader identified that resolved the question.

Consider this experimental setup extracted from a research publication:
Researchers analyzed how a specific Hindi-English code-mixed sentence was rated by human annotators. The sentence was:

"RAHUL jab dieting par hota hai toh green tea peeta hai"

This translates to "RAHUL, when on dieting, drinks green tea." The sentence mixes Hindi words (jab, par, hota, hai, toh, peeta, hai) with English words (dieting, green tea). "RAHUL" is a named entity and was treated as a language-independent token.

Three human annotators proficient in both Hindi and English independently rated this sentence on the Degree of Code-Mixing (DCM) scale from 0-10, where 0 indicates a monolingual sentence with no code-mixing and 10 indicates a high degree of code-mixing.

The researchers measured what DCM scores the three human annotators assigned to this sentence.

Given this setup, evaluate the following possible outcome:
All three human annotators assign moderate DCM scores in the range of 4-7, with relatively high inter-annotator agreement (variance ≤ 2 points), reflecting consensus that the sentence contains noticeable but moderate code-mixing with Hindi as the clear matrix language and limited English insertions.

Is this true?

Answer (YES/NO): NO